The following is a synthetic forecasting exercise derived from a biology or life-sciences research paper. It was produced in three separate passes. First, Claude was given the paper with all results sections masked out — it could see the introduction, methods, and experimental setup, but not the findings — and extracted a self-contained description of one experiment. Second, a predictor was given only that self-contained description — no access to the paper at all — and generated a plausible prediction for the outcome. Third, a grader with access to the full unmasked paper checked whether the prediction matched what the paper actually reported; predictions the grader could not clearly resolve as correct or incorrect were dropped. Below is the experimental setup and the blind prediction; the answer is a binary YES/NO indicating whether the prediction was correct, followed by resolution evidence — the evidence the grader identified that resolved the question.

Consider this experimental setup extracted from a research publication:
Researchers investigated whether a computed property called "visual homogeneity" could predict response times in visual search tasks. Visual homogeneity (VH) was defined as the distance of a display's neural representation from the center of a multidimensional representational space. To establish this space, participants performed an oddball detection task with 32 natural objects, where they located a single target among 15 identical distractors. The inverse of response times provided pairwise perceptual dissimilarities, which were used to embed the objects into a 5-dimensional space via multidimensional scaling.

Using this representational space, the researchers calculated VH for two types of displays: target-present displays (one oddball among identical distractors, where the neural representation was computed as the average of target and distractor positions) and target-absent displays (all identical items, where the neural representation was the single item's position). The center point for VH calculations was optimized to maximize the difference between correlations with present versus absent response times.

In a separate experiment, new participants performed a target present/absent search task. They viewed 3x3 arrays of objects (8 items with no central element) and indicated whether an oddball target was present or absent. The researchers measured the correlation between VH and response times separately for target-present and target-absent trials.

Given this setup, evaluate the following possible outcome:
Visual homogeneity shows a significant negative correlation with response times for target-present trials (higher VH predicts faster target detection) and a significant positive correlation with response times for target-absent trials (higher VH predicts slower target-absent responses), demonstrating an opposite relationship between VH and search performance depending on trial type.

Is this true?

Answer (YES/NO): NO